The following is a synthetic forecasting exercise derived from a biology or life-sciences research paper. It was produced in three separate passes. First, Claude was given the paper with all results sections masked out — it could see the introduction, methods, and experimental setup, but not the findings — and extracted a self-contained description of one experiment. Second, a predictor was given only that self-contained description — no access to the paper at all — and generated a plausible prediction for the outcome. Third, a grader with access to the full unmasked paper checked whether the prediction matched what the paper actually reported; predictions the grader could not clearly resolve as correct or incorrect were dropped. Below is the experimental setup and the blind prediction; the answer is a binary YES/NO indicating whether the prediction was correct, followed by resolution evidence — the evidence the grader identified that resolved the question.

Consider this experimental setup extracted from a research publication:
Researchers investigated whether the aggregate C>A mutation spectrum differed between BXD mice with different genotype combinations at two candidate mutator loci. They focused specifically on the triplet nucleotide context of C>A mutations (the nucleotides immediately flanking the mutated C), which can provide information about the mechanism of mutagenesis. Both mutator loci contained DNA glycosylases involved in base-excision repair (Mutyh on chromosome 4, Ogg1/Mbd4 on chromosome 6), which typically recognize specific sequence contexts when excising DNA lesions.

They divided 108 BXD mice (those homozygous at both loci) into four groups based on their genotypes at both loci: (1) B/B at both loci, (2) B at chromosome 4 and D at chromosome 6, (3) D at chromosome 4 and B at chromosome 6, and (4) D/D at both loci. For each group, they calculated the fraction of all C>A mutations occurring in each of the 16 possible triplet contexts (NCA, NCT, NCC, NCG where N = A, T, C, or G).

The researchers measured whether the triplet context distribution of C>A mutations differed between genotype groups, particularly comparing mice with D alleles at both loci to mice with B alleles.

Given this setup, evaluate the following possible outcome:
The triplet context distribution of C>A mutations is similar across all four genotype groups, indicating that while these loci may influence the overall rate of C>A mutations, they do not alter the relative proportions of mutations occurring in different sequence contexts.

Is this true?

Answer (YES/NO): NO